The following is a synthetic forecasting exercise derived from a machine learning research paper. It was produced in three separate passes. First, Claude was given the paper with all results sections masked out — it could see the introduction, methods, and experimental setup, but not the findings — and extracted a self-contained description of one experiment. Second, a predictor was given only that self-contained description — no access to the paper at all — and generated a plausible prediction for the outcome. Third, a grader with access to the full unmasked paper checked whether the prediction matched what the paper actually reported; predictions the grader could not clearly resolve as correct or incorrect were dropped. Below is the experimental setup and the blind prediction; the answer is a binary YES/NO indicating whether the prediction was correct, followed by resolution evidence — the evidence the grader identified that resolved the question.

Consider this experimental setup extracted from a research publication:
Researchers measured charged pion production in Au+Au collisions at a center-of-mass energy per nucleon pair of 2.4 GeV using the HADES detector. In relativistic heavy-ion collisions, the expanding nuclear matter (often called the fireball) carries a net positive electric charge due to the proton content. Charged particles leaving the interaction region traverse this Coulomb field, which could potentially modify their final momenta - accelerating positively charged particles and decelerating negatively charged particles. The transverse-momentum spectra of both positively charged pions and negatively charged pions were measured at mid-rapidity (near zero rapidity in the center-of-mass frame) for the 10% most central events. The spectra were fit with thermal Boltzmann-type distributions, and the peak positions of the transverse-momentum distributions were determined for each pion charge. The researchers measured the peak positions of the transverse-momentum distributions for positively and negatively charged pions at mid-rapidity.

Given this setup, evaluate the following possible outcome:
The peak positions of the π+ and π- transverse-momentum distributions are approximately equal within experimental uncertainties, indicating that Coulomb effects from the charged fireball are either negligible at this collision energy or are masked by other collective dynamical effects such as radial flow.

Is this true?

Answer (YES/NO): NO